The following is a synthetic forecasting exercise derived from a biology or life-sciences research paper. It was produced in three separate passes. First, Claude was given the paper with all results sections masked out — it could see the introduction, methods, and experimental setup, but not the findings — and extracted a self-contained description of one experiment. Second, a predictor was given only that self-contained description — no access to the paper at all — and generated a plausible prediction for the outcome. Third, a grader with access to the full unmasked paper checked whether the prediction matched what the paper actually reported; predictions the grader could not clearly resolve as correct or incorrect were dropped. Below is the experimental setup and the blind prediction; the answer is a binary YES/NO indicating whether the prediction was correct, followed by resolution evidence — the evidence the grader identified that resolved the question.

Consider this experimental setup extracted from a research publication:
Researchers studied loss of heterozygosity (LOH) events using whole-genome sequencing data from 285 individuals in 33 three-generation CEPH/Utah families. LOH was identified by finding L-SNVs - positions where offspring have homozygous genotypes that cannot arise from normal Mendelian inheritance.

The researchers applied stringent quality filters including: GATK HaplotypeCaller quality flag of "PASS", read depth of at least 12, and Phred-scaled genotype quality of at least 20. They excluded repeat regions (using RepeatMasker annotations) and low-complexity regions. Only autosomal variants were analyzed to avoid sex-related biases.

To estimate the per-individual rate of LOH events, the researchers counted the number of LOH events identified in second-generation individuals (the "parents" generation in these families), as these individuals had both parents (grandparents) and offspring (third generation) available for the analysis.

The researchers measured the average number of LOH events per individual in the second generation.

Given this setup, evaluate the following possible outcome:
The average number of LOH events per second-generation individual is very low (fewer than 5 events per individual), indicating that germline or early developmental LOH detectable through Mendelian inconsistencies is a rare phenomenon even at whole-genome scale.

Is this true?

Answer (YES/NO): NO